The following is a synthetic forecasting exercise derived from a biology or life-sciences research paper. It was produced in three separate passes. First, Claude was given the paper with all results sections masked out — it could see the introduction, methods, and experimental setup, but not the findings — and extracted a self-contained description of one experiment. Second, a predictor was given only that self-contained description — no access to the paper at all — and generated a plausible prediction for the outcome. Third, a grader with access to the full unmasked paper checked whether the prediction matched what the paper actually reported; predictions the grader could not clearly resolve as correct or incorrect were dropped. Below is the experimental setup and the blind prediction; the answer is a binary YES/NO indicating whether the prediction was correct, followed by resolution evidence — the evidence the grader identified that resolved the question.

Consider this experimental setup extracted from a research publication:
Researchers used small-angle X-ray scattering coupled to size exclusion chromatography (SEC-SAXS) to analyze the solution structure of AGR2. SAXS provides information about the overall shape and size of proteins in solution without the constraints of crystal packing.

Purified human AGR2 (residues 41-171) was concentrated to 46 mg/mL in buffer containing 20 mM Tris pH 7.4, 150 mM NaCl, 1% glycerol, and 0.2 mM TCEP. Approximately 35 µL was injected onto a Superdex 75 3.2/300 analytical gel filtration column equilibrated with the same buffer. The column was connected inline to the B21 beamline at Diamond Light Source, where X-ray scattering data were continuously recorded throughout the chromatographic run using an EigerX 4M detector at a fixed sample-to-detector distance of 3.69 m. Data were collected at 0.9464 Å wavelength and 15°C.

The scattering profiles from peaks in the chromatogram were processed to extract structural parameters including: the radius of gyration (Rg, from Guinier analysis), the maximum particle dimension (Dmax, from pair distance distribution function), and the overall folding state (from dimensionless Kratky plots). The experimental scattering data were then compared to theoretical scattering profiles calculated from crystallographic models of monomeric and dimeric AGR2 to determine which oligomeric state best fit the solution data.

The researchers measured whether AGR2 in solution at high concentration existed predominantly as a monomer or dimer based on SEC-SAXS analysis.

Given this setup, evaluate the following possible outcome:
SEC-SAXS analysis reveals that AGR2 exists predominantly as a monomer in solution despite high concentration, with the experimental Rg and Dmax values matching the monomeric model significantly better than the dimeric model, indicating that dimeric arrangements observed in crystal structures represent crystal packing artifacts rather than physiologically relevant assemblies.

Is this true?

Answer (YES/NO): NO